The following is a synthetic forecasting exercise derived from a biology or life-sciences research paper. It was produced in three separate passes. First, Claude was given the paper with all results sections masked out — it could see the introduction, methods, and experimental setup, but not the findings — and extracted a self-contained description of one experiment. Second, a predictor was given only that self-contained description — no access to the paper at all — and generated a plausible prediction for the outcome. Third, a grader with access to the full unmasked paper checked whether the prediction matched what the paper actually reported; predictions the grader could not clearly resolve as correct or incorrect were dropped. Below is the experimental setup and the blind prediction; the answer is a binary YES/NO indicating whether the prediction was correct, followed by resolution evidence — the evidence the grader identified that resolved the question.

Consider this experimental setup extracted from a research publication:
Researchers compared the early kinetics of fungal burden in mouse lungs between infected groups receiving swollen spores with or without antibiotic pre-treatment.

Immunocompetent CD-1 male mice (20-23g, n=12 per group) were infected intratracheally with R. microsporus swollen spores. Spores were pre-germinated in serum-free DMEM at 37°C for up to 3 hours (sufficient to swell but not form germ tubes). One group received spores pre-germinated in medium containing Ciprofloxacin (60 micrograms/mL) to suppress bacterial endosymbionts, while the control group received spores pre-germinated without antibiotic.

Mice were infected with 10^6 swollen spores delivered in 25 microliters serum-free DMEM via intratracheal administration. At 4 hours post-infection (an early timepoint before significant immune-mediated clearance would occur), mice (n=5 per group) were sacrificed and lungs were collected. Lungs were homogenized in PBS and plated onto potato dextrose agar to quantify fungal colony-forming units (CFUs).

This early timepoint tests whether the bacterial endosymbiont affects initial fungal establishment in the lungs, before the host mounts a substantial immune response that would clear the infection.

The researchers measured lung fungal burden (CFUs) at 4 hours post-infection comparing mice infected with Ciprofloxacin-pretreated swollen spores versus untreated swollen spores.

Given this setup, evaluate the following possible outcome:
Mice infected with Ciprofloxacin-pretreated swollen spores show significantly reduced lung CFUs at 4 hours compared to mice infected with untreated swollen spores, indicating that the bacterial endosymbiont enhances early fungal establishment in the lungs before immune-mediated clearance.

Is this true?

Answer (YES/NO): NO